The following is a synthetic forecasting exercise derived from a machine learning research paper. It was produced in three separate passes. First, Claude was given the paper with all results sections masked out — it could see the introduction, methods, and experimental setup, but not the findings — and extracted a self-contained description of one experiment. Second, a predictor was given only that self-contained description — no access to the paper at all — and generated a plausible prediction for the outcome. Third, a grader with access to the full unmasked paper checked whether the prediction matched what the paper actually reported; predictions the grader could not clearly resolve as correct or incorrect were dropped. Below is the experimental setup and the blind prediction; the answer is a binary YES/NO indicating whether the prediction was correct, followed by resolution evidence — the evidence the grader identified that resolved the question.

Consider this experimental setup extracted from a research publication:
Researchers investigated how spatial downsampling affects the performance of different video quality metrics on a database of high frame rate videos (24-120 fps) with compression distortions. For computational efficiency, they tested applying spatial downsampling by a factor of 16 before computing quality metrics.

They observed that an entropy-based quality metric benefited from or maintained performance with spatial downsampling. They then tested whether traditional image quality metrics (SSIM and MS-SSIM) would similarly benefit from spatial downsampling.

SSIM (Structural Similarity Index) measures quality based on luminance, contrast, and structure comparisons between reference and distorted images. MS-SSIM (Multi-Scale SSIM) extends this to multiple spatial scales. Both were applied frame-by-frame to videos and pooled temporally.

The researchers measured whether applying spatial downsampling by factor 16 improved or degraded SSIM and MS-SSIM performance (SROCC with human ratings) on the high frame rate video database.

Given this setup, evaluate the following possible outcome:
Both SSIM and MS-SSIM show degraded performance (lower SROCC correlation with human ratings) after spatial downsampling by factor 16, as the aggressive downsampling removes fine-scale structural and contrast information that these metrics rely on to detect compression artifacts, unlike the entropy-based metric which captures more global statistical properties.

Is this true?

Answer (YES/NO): YES